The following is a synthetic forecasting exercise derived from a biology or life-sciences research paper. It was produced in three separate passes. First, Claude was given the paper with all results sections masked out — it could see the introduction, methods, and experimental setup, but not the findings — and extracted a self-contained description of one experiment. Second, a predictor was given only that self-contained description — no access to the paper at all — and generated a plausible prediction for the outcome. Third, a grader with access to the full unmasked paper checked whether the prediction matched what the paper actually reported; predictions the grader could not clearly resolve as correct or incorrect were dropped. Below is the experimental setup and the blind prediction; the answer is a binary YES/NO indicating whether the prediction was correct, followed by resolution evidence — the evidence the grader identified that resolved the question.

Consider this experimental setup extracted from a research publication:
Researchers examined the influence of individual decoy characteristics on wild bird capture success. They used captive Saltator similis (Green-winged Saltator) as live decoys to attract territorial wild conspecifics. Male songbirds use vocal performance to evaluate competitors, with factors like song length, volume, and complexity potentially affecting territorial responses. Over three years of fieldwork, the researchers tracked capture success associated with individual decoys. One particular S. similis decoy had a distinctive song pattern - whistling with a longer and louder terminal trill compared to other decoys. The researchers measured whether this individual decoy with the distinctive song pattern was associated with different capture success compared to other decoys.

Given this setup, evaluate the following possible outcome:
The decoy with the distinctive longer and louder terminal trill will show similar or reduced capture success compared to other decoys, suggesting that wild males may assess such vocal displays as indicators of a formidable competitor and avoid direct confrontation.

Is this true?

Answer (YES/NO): NO